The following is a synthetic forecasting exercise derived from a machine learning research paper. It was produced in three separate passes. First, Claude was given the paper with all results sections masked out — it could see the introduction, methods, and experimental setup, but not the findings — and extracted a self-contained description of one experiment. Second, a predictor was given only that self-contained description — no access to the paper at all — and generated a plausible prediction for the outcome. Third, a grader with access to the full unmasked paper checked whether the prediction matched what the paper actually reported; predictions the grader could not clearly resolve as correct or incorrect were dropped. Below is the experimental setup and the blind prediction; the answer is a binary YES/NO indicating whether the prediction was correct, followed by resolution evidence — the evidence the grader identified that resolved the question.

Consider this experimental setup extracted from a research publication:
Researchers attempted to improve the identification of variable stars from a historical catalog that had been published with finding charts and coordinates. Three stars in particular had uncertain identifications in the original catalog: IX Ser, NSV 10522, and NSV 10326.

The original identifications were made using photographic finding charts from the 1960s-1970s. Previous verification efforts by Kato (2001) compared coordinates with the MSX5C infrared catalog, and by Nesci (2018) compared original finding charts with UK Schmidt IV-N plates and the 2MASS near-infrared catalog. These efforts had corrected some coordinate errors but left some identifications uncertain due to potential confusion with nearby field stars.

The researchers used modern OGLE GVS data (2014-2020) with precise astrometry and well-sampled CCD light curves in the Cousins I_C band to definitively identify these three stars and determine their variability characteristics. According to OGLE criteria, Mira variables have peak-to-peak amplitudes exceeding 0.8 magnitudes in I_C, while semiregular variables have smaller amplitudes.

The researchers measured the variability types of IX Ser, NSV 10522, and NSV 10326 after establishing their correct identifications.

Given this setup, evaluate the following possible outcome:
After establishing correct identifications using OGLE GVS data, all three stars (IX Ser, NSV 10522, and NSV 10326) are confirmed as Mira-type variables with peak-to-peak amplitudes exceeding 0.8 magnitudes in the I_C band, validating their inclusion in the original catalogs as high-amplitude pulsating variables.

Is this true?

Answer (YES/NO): YES